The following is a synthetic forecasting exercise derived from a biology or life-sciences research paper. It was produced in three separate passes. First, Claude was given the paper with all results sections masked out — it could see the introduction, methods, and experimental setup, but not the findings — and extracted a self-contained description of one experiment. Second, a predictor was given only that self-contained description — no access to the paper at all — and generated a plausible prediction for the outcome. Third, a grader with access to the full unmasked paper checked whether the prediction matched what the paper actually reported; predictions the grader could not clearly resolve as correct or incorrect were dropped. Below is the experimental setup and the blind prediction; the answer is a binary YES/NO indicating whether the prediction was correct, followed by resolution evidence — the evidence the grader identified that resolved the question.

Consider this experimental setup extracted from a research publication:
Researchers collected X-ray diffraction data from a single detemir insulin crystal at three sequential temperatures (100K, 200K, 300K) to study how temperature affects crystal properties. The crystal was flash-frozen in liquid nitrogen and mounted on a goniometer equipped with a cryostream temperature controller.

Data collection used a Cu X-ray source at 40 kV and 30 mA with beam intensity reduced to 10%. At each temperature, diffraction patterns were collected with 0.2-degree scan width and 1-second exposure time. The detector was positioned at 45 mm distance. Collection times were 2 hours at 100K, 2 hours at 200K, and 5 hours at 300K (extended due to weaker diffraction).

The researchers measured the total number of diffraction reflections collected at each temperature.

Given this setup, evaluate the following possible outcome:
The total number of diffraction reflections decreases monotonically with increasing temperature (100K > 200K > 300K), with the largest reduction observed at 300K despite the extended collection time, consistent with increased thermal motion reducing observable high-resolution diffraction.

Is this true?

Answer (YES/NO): NO